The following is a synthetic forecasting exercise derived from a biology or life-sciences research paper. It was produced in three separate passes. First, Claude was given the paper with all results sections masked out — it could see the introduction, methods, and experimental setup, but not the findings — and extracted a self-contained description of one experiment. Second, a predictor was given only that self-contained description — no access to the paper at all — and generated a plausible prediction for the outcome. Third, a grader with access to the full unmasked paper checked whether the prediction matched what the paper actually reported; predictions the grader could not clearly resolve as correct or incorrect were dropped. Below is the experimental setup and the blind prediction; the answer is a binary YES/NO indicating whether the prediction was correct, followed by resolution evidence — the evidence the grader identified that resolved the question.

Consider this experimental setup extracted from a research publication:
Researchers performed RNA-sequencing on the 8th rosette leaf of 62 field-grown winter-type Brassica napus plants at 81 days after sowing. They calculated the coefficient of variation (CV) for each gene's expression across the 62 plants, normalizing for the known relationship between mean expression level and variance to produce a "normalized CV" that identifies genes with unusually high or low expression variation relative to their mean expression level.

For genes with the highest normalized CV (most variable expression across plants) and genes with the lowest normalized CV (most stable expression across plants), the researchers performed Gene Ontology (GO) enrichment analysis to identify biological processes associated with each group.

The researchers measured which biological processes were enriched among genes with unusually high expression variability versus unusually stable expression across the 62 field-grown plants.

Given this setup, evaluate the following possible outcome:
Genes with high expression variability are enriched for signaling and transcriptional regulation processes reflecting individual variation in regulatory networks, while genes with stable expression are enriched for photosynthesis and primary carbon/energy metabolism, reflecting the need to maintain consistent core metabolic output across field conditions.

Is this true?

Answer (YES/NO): NO